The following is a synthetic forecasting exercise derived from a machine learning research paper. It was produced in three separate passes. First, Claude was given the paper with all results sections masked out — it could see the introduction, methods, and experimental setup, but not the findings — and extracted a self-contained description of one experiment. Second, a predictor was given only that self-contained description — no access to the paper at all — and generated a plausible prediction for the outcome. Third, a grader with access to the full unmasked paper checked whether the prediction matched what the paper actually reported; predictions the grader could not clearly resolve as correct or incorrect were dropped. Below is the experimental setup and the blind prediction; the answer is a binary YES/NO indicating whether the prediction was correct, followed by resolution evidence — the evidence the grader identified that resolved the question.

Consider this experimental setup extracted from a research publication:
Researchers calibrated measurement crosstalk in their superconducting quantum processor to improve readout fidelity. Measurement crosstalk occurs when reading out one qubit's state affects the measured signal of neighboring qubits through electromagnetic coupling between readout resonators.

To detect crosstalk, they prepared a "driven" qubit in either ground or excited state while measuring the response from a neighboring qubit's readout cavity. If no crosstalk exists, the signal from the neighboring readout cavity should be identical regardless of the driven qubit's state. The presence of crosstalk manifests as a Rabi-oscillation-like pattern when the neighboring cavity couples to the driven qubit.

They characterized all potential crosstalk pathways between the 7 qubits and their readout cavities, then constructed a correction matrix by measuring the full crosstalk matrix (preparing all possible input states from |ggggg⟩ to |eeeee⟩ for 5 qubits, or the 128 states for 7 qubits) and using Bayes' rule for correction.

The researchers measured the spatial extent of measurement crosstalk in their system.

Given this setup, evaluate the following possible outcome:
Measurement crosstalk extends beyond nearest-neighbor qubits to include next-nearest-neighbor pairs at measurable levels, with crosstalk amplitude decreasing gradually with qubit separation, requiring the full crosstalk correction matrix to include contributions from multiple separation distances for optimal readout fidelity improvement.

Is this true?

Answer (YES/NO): NO